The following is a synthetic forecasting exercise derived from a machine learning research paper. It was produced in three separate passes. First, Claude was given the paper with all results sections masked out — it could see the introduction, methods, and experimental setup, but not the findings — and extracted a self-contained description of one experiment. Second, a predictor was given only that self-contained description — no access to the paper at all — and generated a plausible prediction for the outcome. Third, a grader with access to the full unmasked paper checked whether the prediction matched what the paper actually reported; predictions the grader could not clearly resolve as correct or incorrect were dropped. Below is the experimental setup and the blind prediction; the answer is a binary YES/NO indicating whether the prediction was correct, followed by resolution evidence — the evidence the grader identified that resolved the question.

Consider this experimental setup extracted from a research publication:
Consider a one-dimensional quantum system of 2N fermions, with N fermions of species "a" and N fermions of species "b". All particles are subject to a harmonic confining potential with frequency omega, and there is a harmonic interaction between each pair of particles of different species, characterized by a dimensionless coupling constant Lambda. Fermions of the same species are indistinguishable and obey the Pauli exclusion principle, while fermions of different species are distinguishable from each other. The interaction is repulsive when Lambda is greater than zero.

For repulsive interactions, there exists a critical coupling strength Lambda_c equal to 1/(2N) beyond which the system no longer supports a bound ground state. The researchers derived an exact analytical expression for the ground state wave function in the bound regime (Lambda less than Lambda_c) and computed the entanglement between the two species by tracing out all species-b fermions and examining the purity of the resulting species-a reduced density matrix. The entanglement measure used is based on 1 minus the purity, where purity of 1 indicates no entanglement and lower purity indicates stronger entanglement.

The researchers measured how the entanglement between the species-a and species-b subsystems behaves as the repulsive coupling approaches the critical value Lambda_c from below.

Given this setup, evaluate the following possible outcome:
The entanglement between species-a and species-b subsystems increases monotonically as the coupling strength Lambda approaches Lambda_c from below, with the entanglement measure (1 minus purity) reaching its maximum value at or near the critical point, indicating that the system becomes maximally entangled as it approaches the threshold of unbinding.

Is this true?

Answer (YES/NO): YES